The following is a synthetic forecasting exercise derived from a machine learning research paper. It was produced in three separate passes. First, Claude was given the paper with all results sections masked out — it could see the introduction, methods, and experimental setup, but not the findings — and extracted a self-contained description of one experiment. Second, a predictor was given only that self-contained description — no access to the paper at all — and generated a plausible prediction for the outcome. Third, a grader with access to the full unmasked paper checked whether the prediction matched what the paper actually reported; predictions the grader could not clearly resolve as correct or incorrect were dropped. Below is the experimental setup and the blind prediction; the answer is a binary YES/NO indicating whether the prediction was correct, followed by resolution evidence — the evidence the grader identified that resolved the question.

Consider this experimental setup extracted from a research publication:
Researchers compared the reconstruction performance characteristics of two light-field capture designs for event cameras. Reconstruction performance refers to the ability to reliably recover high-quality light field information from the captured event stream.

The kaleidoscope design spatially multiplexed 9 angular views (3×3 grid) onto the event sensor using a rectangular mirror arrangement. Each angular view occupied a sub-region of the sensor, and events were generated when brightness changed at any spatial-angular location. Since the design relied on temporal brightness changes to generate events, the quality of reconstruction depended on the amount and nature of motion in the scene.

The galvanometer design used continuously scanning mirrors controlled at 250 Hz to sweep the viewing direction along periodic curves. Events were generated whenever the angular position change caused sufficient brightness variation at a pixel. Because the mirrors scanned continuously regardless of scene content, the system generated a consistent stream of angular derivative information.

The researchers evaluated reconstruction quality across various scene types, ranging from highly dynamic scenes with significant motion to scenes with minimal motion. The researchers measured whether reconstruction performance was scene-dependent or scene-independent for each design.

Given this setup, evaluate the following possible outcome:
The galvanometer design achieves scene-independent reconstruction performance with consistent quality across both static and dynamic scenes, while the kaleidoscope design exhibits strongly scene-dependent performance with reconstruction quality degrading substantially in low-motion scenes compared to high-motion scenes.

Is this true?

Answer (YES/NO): YES